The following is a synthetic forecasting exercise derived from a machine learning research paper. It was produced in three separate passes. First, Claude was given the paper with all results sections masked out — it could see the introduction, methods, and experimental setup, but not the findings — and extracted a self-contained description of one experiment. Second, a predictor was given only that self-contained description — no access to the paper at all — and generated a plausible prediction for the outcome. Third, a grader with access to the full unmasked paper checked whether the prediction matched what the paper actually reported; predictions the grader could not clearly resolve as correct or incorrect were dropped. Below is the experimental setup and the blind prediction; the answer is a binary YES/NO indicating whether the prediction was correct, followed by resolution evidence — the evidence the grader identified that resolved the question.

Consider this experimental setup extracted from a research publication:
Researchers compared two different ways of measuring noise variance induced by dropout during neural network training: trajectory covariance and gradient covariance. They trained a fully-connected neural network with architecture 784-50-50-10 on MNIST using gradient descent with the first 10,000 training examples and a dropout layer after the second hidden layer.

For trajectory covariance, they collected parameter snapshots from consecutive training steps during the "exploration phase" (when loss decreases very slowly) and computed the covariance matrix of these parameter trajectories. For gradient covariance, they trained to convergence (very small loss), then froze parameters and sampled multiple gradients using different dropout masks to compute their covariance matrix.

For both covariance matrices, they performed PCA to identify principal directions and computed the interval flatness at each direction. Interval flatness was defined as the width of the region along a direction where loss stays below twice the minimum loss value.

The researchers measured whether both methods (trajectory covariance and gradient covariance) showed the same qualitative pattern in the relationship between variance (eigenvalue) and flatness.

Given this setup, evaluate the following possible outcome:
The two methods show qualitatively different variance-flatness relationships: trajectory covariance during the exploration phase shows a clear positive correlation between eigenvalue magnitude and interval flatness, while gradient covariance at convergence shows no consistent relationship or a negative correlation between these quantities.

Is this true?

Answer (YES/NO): NO